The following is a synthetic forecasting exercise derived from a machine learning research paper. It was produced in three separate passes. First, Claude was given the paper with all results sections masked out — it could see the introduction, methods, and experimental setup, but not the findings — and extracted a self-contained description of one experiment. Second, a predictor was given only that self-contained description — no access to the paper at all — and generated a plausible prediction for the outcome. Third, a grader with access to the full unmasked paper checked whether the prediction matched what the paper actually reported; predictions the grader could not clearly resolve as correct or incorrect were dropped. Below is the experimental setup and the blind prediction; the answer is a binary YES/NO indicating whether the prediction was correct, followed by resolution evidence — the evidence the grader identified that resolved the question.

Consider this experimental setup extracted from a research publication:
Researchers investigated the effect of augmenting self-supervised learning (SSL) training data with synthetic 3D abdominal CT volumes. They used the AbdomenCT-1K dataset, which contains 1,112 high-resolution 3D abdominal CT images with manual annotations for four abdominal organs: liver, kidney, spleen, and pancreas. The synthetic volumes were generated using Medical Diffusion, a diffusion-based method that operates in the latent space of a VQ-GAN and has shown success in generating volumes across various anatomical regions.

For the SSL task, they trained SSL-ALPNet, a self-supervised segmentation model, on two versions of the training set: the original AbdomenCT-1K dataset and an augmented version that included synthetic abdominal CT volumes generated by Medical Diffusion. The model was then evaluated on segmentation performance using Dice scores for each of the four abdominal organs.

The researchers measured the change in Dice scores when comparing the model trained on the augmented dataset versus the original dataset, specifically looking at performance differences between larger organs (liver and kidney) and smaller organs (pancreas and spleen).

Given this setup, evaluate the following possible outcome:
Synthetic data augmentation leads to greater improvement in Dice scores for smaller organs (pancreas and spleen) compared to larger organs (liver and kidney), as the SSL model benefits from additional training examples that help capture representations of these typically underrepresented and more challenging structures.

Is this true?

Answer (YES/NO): NO